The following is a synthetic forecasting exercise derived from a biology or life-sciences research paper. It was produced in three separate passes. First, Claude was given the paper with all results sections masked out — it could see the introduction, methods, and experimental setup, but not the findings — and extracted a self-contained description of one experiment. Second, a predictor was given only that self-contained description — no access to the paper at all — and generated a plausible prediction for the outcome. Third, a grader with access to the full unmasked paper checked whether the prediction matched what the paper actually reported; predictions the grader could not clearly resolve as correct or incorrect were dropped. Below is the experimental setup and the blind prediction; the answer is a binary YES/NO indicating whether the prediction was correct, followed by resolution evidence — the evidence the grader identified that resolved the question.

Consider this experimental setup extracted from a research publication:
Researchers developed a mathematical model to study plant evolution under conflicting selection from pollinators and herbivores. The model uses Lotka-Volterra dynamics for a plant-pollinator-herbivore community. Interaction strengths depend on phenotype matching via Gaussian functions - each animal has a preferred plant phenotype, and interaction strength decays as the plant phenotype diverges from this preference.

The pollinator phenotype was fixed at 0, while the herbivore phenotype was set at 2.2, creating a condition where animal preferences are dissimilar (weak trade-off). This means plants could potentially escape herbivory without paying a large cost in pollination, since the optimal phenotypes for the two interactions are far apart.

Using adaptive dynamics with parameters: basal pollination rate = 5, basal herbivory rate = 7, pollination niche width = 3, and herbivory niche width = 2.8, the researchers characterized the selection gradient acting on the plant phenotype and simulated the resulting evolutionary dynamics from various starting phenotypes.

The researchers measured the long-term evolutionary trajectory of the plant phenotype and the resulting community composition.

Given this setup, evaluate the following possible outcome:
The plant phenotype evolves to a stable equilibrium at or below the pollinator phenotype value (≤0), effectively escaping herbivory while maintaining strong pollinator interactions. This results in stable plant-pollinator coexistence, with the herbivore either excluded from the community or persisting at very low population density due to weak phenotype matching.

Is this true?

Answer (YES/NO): NO